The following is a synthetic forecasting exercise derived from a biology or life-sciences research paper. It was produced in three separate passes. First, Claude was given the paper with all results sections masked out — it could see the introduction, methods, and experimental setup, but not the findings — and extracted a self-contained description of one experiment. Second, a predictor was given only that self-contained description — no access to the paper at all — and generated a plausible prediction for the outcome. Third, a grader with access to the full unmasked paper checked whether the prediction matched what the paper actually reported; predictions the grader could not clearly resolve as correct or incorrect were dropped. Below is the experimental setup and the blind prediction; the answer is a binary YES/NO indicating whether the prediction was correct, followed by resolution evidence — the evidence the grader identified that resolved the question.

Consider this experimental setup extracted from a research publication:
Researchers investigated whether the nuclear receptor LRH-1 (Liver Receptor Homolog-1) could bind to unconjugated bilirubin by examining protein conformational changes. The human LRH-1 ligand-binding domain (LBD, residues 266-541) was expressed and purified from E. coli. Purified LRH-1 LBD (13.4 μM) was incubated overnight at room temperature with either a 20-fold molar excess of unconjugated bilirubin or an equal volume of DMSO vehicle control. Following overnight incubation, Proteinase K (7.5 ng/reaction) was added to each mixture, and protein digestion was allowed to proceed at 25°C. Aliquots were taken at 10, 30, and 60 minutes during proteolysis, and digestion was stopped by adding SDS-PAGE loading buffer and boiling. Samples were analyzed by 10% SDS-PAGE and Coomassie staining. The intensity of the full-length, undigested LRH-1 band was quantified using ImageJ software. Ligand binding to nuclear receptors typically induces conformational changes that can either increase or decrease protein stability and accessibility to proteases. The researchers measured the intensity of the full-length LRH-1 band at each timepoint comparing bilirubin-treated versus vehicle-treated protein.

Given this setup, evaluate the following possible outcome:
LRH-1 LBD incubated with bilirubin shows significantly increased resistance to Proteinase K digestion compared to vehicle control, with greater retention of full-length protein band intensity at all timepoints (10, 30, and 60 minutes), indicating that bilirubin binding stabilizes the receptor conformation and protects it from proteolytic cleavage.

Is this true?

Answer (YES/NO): YES